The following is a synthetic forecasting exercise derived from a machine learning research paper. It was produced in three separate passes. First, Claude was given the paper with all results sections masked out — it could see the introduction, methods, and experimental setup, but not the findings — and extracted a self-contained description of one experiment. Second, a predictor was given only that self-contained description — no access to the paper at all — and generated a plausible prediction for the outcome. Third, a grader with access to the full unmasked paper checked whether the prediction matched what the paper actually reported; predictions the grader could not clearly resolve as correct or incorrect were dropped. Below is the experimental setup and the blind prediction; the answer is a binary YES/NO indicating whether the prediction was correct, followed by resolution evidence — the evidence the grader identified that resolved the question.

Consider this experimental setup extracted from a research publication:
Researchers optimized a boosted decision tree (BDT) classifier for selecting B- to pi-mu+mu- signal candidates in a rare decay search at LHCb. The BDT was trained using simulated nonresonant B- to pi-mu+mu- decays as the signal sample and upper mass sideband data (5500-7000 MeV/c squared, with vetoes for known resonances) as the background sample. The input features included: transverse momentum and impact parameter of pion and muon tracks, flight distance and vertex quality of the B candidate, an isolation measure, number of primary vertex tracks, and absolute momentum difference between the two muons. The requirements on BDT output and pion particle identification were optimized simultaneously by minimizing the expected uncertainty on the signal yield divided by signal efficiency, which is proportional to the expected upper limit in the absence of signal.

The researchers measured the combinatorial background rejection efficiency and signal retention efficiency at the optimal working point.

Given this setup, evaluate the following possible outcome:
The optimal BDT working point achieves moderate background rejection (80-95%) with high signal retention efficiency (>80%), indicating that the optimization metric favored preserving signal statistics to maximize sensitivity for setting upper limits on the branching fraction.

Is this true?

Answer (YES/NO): NO